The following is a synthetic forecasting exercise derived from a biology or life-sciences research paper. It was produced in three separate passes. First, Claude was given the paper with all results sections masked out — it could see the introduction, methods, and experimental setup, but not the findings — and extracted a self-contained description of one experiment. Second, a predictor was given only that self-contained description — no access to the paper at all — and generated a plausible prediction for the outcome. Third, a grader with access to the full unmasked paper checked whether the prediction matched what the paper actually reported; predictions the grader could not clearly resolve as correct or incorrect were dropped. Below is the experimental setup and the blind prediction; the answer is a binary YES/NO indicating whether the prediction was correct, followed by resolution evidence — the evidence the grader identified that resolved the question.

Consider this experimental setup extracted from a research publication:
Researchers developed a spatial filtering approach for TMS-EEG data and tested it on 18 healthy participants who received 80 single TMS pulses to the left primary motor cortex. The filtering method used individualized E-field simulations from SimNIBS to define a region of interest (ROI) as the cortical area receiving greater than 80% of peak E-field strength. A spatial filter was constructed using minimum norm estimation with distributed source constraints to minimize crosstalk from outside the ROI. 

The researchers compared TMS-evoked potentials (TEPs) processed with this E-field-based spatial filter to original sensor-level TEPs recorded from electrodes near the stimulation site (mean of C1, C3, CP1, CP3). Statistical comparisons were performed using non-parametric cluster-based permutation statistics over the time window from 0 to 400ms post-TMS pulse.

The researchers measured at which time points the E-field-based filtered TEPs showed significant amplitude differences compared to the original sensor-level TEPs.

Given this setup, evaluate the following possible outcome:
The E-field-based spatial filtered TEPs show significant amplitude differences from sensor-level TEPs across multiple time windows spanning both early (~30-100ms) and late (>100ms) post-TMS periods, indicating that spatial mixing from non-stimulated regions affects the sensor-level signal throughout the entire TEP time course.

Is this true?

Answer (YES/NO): NO